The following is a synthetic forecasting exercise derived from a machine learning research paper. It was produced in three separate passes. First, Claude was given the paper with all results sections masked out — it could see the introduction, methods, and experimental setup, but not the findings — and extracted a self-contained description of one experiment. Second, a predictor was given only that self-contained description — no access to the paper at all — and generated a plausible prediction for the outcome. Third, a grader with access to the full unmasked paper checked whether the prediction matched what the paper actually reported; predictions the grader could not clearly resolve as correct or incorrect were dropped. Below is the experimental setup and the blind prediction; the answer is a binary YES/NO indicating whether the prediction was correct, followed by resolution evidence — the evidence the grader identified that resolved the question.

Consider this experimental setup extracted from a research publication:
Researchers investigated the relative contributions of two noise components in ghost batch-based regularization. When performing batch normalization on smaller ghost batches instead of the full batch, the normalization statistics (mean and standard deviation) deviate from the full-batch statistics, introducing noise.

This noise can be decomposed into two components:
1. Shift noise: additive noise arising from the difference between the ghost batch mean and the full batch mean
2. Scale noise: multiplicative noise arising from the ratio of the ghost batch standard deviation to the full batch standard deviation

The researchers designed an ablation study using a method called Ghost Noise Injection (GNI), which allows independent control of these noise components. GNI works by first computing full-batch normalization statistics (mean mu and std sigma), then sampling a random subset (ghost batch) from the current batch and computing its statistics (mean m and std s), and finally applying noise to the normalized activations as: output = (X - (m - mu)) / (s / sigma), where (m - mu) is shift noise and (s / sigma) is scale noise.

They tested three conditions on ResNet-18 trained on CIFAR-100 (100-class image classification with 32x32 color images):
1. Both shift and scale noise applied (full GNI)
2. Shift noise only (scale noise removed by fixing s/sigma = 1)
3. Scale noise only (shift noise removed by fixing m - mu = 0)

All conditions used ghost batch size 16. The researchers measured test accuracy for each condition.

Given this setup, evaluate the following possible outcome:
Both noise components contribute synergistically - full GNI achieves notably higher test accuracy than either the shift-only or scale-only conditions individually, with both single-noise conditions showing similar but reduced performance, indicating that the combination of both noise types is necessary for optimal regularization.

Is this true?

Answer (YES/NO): YES